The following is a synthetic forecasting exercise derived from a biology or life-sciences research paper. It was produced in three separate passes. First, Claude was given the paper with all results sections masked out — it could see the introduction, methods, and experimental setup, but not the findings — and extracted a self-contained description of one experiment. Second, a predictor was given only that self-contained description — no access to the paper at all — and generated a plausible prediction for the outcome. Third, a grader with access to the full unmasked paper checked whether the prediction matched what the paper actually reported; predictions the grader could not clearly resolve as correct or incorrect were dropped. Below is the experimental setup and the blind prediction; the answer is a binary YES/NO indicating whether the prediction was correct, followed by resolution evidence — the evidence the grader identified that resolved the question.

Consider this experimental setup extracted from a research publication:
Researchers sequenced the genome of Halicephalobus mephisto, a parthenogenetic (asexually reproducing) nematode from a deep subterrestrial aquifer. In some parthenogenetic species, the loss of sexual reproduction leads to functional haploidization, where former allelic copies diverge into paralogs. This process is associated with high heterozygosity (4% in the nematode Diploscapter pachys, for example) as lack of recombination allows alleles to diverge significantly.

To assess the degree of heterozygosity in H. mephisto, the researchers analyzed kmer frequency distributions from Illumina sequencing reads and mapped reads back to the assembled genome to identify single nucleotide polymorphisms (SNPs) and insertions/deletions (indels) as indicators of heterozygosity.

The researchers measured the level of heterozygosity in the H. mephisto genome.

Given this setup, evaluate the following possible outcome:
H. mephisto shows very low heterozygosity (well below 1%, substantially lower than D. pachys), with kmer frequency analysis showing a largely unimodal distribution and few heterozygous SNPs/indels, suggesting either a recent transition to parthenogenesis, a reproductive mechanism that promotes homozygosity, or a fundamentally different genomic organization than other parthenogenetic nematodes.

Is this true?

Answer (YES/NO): NO